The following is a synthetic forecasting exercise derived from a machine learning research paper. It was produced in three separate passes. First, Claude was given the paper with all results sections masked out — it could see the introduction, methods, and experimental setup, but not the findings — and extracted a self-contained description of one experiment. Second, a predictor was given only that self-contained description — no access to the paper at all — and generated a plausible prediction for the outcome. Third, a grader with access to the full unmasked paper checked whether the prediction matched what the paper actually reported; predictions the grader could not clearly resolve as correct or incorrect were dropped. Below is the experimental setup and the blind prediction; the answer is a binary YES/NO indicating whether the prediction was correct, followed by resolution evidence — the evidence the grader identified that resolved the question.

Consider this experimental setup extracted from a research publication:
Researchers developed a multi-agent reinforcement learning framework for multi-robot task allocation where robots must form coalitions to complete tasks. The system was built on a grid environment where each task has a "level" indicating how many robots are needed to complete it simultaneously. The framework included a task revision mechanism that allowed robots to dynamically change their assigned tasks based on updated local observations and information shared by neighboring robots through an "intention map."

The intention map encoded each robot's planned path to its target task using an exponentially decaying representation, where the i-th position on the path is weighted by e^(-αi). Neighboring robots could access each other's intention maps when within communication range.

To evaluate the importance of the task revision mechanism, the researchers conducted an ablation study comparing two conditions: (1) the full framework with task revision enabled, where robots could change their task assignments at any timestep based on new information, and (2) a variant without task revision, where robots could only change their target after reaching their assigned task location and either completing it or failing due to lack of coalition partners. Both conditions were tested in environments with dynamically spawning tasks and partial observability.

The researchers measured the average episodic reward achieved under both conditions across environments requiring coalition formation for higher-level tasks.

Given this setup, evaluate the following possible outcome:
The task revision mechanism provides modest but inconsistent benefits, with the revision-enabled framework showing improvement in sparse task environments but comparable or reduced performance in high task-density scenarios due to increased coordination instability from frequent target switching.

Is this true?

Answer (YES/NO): NO